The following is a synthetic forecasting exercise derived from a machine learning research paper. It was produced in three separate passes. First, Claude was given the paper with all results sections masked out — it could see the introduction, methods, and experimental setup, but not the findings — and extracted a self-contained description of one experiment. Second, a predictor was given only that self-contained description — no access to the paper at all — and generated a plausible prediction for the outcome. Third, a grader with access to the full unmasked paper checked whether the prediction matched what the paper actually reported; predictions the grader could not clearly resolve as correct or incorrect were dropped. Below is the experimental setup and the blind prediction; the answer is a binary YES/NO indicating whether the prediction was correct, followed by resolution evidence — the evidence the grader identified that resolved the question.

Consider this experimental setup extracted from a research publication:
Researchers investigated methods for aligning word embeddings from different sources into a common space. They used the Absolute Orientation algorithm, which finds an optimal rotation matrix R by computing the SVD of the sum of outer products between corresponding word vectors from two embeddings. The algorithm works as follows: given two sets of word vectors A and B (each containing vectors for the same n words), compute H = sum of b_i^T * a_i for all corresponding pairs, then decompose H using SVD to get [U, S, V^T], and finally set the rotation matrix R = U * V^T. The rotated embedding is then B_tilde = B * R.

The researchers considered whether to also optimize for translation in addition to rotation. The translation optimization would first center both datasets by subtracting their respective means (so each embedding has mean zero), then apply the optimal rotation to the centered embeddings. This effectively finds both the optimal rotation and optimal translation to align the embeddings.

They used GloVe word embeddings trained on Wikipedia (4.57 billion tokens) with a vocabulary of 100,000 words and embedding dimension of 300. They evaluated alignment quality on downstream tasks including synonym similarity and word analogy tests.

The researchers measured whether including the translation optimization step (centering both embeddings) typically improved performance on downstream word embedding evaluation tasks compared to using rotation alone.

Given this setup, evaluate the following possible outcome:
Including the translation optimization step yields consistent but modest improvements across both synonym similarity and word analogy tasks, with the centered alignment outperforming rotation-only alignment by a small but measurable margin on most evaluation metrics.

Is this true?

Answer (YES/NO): NO